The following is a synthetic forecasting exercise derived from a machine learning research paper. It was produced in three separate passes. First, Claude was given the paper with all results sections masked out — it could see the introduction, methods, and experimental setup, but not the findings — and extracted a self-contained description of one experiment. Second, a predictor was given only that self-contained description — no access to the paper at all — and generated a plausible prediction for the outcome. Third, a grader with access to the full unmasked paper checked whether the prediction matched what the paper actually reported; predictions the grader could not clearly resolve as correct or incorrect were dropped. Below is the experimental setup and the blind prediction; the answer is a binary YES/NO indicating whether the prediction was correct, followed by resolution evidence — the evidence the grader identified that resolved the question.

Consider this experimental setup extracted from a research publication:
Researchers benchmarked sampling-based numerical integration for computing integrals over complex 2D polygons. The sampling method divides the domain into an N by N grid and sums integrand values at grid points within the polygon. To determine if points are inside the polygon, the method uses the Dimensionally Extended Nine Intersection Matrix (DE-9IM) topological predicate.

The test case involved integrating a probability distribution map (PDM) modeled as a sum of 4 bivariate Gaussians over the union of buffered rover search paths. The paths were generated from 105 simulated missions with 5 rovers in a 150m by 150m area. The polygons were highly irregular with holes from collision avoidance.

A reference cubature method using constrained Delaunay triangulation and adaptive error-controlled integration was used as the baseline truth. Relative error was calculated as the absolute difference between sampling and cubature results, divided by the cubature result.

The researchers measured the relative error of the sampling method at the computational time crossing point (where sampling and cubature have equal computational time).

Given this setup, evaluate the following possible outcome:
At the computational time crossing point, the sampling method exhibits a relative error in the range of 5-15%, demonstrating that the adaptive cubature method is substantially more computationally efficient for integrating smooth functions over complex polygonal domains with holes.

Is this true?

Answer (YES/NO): YES